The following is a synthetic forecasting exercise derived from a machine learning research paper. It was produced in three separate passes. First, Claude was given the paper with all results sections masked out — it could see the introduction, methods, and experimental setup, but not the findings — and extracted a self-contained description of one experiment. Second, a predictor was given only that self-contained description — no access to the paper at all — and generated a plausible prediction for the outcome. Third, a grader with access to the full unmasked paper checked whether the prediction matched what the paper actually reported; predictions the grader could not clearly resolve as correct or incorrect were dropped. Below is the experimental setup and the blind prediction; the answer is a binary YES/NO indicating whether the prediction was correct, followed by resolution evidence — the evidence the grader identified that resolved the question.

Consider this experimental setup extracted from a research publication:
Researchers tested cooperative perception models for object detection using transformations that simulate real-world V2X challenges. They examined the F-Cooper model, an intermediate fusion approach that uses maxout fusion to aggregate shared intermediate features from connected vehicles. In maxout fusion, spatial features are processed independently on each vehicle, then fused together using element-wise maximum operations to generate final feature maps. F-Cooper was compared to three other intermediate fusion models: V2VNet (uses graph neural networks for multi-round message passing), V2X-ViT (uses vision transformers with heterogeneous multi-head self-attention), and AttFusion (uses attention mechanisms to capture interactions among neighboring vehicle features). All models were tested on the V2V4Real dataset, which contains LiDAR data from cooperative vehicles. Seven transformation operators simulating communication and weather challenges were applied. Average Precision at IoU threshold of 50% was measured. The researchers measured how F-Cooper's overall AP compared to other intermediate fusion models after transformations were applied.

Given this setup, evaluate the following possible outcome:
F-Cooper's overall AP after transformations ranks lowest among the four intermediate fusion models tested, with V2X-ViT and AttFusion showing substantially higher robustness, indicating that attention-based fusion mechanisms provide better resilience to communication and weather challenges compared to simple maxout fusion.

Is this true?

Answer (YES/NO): YES